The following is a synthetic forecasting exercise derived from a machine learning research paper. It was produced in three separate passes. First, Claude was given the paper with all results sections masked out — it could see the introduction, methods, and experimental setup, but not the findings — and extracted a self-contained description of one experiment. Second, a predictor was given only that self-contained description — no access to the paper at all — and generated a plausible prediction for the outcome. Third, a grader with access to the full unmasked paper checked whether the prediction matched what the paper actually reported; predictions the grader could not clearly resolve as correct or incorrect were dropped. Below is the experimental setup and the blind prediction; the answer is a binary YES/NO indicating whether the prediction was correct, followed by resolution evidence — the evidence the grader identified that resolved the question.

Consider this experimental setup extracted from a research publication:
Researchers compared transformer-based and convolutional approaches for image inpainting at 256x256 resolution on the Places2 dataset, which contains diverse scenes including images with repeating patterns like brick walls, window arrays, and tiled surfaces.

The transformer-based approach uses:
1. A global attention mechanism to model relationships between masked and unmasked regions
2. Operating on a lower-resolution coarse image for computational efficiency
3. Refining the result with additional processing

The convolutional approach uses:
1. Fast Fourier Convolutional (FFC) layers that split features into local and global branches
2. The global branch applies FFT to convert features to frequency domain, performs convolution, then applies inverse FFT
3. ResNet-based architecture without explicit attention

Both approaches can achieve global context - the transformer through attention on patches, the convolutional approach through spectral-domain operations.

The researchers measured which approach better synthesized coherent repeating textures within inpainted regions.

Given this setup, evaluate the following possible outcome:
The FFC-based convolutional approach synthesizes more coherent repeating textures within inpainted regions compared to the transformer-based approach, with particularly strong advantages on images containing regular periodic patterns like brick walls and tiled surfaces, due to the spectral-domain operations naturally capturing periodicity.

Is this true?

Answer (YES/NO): YES